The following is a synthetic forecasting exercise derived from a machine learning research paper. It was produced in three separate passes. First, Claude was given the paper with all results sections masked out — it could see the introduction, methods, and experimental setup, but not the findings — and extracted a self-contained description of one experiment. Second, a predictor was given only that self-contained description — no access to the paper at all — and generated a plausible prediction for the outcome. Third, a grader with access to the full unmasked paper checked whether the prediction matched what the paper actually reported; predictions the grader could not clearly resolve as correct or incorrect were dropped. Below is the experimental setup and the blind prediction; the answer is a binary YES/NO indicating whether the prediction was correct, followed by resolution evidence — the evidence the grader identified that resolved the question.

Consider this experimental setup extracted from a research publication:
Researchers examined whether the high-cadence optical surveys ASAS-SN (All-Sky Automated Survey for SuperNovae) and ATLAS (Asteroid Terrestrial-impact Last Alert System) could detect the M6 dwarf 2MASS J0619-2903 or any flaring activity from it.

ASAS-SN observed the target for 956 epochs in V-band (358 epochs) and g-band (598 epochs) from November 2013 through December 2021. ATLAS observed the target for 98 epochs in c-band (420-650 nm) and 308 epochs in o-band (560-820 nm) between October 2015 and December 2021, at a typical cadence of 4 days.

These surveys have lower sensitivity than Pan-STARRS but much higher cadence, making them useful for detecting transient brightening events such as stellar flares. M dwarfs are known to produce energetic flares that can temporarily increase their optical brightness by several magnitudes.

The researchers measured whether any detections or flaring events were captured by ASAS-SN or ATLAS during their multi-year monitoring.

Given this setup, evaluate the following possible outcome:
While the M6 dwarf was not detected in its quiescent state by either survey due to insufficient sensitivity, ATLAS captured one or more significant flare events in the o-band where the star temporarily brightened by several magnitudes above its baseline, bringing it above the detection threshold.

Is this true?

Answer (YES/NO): NO